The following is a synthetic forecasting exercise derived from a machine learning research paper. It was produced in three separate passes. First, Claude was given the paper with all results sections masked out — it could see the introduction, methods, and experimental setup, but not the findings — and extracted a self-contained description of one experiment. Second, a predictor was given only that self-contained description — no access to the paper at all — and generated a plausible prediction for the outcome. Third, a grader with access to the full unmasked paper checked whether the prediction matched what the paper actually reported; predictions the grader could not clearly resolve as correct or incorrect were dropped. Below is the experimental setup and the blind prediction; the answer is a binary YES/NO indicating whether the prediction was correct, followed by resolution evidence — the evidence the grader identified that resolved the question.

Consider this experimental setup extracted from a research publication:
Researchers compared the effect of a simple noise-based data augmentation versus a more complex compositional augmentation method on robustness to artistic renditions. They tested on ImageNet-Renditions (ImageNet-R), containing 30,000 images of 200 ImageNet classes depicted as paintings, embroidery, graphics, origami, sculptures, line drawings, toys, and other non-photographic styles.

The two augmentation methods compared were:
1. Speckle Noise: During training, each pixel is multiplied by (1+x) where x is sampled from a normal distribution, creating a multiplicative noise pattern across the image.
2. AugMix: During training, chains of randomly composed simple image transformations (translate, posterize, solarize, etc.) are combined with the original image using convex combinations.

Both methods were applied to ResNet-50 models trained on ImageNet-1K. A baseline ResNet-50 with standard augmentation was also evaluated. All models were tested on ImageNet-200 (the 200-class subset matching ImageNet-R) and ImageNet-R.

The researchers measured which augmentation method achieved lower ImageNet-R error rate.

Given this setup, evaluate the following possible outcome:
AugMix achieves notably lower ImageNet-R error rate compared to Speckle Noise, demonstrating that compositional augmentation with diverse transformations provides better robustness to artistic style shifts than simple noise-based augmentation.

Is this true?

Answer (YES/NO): YES